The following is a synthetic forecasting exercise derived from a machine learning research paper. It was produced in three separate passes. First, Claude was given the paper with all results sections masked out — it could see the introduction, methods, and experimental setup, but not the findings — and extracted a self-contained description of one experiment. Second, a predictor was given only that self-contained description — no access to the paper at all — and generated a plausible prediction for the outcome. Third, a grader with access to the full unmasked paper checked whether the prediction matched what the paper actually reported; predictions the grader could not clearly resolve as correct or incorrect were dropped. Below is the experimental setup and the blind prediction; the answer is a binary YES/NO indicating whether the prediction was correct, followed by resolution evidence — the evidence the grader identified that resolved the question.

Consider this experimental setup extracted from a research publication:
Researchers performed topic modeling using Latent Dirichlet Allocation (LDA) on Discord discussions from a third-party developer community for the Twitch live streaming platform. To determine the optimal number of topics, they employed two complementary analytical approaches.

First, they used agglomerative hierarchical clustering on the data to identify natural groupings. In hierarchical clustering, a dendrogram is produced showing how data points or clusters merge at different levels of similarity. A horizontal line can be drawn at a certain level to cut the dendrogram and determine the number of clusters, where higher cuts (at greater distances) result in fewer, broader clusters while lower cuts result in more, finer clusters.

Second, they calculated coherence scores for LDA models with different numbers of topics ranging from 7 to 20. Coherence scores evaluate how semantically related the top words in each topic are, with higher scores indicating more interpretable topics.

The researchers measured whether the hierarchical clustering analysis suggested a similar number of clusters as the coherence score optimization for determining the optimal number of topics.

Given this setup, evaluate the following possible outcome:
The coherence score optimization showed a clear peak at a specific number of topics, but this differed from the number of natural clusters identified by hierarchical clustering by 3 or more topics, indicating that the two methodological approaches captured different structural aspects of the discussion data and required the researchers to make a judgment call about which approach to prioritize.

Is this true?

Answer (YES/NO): NO